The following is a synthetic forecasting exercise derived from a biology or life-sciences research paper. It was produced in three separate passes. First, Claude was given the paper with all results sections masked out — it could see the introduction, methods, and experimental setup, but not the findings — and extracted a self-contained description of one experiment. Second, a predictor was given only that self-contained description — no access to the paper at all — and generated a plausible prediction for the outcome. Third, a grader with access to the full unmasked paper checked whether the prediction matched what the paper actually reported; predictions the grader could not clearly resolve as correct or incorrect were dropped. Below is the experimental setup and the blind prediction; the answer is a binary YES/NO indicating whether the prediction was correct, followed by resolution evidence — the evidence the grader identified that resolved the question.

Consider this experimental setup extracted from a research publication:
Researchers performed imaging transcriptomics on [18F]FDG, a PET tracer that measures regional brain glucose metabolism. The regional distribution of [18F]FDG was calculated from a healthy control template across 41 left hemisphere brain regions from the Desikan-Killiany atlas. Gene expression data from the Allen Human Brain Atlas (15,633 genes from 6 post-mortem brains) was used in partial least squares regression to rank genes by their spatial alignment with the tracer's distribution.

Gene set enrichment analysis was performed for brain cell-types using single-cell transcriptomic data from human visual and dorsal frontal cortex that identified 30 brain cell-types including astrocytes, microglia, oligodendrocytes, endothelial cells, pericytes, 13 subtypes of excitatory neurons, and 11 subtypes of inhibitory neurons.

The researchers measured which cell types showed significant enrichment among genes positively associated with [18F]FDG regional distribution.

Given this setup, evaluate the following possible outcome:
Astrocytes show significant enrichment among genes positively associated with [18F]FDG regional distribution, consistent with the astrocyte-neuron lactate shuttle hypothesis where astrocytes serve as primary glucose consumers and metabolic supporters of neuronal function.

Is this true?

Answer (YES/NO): NO